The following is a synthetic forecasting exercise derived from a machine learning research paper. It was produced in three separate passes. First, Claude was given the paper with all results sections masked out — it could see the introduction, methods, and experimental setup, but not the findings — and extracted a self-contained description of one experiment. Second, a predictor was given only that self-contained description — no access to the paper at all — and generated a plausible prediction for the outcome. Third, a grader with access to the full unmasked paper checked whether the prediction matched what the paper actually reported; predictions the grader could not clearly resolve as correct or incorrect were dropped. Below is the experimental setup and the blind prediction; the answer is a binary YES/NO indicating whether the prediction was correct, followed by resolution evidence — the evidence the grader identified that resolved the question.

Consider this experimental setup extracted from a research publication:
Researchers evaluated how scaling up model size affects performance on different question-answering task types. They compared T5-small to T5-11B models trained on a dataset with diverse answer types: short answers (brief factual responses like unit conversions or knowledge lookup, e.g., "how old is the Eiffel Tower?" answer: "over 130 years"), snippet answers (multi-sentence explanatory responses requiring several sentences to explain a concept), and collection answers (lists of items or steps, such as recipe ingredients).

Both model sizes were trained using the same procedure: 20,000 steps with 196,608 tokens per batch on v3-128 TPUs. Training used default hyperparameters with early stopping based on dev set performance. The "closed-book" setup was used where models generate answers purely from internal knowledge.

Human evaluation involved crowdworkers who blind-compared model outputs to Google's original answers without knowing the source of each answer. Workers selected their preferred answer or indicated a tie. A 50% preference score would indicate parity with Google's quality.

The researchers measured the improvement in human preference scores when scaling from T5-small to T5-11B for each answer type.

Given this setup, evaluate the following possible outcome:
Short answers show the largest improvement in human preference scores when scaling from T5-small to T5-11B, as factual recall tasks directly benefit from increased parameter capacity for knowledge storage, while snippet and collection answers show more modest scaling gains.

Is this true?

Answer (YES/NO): NO